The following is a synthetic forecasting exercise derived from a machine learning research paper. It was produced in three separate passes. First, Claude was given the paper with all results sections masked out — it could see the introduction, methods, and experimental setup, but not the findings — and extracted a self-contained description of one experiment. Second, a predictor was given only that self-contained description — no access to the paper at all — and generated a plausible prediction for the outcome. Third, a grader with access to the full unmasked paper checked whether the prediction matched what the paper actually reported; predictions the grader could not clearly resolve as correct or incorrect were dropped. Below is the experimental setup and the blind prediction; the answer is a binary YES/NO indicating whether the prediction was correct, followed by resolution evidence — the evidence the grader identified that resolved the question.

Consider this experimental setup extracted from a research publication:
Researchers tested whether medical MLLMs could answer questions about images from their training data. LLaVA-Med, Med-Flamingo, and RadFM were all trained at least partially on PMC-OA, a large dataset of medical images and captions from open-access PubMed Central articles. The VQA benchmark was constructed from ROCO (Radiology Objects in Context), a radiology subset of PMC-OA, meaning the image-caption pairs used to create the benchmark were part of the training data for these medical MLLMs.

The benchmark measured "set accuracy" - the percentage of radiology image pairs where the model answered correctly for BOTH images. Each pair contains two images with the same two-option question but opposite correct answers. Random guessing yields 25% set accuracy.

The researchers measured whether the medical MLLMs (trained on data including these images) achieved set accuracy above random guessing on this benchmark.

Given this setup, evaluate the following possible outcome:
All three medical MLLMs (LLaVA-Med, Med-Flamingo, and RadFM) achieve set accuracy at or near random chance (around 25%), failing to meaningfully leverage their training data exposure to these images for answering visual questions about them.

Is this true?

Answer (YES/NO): NO